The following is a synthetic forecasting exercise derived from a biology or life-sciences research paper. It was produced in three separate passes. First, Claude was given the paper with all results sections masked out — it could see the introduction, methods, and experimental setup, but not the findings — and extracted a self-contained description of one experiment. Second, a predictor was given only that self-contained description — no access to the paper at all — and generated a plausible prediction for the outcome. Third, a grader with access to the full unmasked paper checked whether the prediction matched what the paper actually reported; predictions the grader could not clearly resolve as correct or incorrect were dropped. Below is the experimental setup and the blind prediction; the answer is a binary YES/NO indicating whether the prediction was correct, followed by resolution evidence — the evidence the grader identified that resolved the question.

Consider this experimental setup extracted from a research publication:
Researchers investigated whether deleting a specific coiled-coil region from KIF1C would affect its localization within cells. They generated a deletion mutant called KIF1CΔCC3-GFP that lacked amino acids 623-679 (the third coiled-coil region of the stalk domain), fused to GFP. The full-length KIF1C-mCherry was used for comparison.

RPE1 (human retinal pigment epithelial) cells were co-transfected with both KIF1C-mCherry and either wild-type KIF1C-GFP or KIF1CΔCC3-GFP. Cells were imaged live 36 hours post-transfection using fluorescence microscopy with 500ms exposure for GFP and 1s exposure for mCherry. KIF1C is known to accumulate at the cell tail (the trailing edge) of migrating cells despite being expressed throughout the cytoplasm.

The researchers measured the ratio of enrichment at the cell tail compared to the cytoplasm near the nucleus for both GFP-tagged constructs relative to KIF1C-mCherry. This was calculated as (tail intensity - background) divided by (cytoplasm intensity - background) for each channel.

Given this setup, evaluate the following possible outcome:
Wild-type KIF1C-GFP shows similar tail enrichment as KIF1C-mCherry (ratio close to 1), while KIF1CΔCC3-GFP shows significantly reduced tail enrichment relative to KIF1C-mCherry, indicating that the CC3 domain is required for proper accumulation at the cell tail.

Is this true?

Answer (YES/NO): NO